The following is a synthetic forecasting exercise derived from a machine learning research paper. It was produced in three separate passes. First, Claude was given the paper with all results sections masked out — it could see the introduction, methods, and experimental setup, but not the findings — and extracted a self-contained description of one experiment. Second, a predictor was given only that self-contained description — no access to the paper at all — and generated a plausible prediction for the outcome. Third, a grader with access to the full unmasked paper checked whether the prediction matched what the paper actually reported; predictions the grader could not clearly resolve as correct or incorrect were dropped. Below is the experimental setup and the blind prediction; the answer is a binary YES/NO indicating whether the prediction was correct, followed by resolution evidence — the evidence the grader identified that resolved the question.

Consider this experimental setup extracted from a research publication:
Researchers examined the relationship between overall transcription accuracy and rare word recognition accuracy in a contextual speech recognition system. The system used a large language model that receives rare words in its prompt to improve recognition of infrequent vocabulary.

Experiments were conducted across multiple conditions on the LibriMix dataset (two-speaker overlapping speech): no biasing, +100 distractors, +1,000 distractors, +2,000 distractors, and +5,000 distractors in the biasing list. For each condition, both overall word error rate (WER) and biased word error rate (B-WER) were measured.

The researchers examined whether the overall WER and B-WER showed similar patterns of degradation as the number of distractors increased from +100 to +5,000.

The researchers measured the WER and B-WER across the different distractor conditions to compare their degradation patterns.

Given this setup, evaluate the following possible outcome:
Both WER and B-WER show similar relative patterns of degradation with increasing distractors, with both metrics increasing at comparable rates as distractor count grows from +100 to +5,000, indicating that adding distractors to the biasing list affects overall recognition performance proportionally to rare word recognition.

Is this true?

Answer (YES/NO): NO